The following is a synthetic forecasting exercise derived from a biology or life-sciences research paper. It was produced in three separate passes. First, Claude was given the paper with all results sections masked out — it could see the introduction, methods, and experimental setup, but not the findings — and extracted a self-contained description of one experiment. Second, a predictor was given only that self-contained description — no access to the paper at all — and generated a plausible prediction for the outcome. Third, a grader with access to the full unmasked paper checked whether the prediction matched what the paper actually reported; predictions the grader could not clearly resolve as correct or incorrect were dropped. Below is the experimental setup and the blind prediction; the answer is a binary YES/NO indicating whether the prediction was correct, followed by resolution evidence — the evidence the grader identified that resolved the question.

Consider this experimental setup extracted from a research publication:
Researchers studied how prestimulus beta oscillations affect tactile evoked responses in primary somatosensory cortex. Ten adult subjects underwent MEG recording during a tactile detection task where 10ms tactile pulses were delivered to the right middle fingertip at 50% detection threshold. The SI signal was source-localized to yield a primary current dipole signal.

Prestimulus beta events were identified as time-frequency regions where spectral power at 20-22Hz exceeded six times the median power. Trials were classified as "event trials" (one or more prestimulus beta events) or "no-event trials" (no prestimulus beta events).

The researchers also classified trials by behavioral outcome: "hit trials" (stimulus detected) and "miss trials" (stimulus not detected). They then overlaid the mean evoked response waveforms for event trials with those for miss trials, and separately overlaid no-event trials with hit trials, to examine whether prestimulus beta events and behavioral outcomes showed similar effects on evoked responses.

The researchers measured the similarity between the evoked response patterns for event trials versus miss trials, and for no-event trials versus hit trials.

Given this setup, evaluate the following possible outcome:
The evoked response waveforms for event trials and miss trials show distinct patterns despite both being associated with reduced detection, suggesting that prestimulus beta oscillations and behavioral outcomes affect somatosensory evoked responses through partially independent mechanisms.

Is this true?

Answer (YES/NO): NO